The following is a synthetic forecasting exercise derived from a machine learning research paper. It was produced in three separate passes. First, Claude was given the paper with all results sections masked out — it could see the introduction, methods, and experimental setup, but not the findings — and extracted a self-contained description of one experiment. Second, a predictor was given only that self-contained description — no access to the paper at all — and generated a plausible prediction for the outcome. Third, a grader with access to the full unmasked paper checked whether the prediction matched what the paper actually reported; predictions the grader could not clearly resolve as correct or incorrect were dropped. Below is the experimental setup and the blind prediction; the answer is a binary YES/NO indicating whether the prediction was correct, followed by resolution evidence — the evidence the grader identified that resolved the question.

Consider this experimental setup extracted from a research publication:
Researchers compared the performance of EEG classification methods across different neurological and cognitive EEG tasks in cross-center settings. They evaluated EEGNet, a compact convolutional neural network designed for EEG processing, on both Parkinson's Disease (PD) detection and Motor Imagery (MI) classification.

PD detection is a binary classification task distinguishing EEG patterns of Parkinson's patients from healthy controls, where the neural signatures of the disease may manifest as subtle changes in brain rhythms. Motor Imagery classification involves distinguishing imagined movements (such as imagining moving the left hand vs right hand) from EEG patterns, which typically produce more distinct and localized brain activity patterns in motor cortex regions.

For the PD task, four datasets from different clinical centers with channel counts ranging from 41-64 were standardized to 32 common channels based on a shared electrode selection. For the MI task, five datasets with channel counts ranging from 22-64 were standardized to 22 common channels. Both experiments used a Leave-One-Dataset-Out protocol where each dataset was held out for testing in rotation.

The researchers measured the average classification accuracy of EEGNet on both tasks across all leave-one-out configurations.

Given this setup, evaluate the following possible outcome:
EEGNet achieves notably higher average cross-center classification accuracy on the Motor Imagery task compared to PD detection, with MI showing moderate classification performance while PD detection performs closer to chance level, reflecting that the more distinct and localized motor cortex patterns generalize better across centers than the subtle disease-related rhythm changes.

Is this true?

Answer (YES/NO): NO